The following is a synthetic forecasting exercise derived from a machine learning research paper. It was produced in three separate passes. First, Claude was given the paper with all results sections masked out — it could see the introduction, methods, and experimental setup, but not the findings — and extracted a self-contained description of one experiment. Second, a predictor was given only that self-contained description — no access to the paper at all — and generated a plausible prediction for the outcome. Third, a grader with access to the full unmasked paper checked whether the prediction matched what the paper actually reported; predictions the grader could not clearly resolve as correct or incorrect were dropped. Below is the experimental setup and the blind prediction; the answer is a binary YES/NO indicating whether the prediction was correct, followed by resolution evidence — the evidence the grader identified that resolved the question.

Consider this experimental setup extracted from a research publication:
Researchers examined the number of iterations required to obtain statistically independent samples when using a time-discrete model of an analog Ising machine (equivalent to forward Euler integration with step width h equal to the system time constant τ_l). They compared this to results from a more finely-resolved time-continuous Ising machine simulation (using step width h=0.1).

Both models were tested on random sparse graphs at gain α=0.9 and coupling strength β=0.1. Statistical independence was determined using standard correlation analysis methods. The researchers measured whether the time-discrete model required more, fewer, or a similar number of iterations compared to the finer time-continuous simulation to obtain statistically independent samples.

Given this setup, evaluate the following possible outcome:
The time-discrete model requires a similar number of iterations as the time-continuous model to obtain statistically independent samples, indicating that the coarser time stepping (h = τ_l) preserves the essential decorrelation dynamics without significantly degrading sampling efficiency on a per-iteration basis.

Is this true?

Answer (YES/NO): NO